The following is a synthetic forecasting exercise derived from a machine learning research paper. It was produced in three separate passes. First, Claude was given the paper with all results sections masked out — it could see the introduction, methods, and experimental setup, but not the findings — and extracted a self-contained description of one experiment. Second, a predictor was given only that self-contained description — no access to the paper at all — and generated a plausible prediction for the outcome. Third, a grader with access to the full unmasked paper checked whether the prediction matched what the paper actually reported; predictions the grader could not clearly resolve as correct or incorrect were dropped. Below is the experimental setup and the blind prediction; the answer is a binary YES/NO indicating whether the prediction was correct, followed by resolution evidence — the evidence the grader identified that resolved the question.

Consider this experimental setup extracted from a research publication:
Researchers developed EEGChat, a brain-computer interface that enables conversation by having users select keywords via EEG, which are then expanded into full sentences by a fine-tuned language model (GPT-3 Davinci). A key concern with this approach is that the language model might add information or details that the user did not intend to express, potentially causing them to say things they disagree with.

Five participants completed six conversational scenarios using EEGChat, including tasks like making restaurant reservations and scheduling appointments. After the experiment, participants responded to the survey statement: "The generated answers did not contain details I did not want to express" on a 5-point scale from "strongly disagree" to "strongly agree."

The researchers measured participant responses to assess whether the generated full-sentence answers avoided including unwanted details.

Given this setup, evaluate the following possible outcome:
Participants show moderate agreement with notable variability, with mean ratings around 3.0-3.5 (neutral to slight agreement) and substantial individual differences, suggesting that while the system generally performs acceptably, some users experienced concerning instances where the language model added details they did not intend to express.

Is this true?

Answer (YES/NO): YES